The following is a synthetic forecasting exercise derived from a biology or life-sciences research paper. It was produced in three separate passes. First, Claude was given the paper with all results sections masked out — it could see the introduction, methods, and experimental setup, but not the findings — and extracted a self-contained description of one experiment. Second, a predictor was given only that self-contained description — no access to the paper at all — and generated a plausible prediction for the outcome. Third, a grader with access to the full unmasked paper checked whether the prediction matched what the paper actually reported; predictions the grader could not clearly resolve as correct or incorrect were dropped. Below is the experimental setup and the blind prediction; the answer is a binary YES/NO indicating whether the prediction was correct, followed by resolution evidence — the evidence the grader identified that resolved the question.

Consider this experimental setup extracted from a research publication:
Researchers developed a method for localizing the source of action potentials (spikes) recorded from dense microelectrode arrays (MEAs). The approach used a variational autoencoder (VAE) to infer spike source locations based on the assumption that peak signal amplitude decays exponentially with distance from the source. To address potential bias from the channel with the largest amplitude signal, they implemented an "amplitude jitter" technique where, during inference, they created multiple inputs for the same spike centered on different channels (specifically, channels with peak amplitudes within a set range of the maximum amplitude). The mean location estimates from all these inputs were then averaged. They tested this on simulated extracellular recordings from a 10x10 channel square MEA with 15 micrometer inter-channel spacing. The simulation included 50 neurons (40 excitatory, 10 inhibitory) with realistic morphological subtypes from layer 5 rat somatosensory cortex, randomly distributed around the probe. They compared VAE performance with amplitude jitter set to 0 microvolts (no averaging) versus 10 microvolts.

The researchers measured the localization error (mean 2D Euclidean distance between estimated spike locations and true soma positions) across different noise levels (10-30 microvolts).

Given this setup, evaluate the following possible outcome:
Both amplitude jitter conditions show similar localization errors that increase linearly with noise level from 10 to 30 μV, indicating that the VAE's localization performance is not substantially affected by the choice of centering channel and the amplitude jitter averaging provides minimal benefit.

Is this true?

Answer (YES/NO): NO